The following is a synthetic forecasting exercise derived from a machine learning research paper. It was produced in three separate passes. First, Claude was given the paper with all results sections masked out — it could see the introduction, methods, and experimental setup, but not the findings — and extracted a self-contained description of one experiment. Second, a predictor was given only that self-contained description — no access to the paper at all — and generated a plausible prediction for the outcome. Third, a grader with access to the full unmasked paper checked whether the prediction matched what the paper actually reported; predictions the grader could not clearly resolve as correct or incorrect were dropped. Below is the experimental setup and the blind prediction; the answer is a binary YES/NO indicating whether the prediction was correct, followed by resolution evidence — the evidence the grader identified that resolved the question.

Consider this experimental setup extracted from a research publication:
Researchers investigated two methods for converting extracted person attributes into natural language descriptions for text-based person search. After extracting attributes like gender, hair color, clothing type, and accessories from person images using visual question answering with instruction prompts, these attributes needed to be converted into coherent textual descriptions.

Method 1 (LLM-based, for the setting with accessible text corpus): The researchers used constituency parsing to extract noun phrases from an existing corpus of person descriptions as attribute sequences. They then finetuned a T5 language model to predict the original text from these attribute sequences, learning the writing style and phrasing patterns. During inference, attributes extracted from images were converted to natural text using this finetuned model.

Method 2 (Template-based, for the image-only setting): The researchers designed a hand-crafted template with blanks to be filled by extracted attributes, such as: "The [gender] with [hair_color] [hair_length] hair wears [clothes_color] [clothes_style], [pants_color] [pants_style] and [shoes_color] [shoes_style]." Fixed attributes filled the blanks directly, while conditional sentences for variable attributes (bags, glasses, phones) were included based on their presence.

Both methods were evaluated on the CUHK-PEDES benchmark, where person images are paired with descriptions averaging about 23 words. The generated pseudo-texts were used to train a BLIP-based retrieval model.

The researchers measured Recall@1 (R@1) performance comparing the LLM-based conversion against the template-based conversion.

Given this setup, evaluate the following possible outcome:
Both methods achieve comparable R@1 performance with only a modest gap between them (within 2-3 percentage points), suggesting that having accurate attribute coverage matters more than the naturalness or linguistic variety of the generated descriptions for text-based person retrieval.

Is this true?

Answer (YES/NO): YES